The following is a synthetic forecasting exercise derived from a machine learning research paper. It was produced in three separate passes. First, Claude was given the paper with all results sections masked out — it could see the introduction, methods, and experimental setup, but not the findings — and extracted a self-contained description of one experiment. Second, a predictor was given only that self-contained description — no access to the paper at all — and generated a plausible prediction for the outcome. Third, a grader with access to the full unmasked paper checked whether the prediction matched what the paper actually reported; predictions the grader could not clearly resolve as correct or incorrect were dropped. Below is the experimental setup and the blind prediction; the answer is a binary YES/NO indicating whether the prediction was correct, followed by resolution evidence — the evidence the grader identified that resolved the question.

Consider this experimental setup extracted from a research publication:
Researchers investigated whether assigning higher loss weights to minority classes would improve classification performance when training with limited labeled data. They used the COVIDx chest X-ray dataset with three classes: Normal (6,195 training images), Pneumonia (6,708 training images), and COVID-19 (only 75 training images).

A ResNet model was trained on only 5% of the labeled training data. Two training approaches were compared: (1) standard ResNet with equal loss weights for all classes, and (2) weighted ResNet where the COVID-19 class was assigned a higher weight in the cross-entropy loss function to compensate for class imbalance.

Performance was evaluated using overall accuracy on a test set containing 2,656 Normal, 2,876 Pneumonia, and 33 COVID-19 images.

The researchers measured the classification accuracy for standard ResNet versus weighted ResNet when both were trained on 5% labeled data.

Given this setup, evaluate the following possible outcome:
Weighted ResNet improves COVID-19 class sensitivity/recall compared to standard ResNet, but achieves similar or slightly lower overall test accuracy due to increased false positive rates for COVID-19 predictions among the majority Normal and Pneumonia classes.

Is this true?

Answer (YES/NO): NO